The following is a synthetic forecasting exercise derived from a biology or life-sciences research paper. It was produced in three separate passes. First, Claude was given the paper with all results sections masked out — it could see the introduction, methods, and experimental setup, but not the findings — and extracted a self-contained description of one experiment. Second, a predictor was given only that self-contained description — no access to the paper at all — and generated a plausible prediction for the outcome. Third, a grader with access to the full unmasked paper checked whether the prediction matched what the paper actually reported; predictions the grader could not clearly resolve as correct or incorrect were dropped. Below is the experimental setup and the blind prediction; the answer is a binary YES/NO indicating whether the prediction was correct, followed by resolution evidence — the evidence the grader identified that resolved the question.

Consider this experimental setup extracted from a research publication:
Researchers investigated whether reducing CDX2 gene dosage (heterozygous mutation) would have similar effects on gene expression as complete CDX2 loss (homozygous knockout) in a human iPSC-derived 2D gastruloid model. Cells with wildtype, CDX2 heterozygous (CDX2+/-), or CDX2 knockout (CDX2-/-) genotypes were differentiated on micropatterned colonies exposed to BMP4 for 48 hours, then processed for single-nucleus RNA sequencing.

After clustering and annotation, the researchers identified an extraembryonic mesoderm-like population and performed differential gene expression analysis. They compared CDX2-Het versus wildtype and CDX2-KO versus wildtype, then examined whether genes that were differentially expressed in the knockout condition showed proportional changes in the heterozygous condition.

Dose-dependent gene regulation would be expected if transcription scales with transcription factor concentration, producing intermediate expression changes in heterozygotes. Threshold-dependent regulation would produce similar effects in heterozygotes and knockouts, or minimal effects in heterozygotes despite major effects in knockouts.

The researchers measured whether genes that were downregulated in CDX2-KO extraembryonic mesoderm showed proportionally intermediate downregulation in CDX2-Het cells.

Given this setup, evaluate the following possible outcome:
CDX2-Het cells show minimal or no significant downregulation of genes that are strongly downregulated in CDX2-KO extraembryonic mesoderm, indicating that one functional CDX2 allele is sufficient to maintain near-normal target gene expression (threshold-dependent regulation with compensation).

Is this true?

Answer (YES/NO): NO